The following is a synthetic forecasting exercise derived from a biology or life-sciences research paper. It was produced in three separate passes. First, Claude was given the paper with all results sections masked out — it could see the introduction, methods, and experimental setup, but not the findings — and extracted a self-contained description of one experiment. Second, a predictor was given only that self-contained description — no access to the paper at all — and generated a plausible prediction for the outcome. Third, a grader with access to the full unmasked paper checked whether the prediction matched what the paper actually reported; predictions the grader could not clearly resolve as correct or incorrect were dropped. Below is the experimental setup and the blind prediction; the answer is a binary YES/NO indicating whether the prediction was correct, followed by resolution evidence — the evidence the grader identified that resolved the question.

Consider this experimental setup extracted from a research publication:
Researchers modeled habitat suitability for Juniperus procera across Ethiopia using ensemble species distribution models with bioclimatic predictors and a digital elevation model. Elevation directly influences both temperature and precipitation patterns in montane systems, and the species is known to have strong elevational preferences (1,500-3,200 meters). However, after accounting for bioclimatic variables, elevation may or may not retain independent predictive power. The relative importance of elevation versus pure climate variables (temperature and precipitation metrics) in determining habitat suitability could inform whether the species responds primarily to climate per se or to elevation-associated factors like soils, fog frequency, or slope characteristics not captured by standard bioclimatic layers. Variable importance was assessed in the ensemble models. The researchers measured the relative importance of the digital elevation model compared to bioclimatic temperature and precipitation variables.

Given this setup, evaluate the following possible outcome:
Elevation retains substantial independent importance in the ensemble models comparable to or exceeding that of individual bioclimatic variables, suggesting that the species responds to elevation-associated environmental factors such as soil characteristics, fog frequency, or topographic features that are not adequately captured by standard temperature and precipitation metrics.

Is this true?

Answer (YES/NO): NO